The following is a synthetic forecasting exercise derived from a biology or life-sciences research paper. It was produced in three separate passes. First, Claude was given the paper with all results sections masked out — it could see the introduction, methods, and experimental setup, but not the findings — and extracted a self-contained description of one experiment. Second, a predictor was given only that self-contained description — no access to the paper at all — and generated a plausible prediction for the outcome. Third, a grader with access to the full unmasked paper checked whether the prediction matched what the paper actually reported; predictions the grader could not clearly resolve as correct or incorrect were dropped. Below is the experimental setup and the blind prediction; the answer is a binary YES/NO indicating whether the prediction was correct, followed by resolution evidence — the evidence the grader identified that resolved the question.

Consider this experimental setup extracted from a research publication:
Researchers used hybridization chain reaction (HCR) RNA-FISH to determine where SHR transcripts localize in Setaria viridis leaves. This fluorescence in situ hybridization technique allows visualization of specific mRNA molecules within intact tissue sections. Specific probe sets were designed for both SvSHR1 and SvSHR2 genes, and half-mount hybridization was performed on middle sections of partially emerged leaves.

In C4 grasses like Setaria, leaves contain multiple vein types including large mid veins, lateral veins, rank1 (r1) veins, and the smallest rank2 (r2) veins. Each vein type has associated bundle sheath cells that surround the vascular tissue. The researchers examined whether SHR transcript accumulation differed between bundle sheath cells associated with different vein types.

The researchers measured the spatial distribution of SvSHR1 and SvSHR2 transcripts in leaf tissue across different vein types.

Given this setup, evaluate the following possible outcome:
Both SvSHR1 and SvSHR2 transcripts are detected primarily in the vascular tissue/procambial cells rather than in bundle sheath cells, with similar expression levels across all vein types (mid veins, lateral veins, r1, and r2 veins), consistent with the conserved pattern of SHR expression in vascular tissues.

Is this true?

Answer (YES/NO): NO